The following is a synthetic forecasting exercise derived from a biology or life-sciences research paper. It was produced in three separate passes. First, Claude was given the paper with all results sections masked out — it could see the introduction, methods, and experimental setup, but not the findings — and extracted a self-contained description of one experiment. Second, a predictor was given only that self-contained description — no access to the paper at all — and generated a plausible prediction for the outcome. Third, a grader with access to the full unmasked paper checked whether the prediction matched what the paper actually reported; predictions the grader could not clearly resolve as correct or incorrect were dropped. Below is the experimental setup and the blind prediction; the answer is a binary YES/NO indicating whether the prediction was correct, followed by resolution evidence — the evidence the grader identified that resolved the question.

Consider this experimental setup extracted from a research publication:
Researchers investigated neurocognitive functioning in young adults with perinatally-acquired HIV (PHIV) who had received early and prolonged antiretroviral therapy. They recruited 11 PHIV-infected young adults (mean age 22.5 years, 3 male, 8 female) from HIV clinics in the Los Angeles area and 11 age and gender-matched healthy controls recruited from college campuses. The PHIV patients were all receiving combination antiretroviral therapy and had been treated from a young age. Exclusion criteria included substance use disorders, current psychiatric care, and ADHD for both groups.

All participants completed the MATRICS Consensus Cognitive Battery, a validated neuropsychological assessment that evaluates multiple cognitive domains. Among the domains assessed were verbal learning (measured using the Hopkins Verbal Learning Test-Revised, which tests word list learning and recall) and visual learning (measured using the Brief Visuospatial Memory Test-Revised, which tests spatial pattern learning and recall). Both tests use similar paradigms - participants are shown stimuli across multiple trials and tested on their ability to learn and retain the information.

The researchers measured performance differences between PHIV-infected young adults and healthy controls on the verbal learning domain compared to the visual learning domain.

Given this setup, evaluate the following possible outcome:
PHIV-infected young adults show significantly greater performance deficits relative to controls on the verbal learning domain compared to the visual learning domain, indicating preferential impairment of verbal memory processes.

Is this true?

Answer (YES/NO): YES